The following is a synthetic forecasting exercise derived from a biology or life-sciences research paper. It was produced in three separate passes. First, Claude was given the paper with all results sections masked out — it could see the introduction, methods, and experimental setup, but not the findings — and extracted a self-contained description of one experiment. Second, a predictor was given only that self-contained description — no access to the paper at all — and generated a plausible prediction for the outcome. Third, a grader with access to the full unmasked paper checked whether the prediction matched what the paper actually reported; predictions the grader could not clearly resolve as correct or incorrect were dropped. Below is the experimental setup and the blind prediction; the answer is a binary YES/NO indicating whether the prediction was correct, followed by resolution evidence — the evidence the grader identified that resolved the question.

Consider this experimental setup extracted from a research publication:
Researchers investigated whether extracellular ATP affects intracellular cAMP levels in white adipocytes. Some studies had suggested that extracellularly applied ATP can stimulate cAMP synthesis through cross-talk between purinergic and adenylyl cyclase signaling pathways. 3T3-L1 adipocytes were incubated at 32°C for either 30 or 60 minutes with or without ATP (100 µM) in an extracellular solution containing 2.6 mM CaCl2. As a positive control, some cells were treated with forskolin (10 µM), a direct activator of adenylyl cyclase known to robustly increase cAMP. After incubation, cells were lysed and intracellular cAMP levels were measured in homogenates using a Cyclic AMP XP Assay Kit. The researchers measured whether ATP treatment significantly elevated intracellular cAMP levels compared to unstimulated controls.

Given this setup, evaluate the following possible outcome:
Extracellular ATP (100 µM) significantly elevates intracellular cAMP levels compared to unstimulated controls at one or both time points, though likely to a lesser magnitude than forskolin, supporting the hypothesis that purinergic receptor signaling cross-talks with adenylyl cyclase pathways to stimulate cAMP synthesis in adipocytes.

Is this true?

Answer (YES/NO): NO